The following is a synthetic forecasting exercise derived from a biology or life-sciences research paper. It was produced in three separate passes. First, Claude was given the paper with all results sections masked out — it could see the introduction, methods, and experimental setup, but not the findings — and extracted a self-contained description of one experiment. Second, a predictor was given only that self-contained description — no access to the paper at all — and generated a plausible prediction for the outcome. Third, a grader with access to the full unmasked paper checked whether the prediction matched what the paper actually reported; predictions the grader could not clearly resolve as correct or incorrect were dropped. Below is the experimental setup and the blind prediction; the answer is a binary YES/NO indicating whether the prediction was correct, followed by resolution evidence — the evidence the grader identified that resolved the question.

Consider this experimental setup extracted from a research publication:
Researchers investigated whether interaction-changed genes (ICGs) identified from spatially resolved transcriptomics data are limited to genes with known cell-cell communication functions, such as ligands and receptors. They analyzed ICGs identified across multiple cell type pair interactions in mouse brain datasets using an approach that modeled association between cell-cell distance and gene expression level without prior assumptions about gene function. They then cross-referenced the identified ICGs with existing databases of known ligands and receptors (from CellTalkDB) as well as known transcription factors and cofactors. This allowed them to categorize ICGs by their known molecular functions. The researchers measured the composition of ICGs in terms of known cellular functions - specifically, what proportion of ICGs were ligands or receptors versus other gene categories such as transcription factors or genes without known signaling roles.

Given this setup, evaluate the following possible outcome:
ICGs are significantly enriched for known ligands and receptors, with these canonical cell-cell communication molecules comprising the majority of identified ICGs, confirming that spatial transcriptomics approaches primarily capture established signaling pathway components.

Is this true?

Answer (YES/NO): NO